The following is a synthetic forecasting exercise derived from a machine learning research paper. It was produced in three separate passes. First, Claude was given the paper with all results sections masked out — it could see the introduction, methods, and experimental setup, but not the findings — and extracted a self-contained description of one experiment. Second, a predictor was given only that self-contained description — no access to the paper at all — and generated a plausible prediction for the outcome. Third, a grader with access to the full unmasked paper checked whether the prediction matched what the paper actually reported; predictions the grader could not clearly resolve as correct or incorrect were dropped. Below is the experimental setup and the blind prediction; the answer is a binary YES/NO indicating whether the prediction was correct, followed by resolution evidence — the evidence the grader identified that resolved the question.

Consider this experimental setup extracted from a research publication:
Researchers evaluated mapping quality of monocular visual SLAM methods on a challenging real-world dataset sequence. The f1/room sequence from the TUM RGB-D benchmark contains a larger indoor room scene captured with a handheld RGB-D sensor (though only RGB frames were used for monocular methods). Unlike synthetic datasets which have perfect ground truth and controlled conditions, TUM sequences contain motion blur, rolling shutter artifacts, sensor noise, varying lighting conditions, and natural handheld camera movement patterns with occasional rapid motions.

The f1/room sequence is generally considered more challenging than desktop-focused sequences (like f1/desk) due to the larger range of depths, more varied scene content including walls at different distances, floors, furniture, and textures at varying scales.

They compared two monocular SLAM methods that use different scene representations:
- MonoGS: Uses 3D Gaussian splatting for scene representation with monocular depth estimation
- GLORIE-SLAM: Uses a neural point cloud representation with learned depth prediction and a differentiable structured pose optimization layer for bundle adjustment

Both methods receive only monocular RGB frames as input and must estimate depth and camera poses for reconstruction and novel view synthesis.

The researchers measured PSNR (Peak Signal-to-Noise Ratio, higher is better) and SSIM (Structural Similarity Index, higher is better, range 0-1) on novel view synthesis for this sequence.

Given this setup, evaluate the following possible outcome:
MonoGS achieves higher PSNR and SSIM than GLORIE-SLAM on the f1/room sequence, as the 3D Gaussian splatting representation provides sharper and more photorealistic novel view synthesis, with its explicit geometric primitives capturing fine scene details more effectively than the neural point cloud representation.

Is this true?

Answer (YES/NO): NO